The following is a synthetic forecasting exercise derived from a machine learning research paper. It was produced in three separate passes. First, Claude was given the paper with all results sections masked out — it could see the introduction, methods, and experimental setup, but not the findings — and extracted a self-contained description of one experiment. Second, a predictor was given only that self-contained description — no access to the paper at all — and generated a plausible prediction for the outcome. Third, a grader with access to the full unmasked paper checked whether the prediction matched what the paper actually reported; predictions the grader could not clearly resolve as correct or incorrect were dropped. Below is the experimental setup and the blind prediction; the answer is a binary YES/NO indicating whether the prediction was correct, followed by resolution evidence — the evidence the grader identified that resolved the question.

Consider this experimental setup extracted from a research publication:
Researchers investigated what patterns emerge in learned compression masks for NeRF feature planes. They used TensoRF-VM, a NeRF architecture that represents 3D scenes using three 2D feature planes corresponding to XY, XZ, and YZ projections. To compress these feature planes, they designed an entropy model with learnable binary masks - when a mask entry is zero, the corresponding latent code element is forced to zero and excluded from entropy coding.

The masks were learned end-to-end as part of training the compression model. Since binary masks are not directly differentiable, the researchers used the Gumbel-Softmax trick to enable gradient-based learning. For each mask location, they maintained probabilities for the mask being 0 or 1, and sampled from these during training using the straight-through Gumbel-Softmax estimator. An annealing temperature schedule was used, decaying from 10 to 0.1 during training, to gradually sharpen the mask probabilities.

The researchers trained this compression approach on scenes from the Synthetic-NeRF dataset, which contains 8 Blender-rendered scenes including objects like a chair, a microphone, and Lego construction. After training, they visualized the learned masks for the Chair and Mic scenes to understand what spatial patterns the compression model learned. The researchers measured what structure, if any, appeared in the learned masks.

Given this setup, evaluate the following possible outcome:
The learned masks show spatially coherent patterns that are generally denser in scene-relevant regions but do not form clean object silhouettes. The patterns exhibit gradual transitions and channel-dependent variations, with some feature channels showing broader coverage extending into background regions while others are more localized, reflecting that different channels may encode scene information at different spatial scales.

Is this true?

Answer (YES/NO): NO